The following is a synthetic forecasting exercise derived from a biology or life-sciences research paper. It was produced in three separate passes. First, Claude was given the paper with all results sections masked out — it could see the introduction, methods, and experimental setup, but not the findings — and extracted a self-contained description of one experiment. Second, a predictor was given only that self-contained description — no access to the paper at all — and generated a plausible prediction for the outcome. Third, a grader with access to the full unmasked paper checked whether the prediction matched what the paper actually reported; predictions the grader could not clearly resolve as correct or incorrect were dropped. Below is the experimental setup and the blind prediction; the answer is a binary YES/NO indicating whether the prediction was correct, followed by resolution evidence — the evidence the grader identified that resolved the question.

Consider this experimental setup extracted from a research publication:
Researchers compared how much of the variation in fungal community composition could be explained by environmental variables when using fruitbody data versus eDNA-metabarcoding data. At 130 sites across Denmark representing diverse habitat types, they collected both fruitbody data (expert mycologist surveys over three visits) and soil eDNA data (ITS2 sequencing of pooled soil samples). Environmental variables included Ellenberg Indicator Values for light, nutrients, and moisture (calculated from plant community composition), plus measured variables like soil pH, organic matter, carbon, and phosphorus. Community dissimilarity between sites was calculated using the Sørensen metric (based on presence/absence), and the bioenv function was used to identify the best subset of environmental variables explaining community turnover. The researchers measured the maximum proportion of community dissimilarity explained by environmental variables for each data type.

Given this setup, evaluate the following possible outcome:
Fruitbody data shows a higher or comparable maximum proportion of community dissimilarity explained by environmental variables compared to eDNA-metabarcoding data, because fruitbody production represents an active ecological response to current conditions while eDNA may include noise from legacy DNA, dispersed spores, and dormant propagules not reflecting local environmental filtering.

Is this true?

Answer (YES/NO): NO